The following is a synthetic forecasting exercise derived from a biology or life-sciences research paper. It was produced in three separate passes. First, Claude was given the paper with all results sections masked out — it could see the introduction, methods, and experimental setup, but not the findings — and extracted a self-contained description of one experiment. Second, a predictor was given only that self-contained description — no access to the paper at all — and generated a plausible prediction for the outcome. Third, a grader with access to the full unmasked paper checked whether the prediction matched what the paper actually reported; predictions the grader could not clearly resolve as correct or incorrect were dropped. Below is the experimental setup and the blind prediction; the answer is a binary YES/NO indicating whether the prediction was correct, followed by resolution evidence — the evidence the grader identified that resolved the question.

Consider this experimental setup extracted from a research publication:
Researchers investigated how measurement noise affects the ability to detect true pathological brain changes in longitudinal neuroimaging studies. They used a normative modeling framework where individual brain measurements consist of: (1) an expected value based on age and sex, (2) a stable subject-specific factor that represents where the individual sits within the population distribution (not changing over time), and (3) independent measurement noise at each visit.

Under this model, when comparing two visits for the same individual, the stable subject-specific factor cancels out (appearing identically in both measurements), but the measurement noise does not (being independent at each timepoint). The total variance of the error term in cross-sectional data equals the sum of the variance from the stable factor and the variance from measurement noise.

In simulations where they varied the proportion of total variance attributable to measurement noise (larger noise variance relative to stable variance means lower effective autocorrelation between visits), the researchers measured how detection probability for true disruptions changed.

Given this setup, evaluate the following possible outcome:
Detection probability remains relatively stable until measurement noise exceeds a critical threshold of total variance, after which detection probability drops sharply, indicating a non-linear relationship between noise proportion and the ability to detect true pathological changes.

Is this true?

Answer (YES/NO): NO